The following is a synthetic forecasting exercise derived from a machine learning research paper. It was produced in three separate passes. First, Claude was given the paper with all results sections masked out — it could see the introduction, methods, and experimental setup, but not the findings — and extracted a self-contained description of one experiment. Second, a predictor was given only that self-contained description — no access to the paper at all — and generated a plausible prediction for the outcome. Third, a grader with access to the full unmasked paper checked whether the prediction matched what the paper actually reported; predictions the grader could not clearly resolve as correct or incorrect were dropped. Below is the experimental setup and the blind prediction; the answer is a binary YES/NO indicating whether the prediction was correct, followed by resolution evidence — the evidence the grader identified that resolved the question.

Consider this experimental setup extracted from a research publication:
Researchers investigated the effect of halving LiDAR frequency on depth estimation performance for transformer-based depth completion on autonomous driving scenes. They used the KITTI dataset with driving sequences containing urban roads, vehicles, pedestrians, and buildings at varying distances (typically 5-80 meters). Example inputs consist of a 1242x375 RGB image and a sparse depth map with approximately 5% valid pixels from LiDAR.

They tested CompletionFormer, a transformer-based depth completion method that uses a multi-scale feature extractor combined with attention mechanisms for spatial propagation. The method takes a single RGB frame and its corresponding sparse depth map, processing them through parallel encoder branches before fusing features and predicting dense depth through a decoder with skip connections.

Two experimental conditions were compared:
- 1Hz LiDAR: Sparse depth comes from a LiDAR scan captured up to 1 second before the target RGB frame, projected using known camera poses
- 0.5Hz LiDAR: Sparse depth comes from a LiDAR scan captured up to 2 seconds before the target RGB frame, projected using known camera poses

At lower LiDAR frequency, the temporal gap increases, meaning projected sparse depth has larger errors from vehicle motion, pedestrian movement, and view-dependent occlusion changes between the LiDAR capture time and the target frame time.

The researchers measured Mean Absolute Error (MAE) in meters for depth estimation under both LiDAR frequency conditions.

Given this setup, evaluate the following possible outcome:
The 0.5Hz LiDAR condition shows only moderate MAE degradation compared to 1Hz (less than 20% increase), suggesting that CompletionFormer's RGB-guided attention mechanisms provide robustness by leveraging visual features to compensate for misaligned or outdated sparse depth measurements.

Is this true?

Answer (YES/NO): NO